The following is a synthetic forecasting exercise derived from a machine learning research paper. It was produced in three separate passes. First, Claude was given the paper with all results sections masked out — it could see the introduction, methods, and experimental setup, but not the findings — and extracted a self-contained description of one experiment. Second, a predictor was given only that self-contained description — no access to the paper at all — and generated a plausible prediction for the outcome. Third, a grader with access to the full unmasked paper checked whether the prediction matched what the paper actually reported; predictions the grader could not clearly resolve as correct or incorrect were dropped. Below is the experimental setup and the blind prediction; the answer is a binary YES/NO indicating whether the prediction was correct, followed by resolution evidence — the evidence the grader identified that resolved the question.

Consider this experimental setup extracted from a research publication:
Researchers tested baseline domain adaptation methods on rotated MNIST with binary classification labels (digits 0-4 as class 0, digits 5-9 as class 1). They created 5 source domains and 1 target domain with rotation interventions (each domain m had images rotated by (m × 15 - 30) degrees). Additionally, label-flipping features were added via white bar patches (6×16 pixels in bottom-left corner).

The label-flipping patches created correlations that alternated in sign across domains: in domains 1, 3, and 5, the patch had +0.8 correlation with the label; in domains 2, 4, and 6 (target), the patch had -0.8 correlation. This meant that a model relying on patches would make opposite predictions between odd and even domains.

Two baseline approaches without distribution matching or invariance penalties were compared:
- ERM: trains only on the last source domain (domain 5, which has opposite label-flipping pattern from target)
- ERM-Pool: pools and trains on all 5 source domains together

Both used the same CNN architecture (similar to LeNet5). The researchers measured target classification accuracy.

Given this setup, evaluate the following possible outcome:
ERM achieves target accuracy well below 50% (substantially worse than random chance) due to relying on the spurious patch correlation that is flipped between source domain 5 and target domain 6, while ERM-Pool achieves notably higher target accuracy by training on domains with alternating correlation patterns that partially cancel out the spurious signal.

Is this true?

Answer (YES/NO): NO